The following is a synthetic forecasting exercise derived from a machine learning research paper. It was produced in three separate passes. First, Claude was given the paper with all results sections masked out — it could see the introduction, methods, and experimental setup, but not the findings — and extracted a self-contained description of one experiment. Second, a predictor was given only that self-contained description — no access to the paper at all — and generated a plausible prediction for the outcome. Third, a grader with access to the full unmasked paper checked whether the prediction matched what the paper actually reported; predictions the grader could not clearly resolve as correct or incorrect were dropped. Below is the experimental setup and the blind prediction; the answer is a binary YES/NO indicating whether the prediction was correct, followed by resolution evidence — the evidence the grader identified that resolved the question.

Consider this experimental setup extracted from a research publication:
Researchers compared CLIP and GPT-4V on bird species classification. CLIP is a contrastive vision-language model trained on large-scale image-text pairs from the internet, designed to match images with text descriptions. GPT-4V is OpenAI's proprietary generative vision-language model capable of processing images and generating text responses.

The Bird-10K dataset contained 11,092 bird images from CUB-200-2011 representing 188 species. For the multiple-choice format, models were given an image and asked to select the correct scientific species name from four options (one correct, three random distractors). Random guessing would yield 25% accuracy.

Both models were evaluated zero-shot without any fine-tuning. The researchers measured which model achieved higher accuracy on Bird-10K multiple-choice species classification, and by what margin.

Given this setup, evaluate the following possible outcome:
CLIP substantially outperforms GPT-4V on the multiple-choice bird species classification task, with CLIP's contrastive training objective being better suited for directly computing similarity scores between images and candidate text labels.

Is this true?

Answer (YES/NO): NO